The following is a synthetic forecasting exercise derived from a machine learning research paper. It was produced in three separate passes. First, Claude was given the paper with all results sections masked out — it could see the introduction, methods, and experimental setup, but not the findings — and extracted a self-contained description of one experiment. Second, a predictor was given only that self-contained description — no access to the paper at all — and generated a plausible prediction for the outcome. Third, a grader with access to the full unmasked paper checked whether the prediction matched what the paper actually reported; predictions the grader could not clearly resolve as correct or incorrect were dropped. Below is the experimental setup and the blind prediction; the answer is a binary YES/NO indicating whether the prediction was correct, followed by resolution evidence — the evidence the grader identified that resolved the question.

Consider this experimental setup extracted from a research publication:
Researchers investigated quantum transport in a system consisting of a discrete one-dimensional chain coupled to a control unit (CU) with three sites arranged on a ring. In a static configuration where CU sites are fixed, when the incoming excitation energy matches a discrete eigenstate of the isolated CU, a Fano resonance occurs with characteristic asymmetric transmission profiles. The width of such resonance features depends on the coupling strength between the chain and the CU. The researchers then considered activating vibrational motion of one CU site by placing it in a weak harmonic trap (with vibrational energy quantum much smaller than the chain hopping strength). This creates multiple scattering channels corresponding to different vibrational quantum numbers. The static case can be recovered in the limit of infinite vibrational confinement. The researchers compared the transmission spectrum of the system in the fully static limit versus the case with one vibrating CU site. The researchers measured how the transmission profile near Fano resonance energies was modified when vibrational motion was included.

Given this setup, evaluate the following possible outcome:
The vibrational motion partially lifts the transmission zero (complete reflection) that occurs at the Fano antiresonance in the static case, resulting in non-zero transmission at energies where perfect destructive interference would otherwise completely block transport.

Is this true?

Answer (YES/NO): YES